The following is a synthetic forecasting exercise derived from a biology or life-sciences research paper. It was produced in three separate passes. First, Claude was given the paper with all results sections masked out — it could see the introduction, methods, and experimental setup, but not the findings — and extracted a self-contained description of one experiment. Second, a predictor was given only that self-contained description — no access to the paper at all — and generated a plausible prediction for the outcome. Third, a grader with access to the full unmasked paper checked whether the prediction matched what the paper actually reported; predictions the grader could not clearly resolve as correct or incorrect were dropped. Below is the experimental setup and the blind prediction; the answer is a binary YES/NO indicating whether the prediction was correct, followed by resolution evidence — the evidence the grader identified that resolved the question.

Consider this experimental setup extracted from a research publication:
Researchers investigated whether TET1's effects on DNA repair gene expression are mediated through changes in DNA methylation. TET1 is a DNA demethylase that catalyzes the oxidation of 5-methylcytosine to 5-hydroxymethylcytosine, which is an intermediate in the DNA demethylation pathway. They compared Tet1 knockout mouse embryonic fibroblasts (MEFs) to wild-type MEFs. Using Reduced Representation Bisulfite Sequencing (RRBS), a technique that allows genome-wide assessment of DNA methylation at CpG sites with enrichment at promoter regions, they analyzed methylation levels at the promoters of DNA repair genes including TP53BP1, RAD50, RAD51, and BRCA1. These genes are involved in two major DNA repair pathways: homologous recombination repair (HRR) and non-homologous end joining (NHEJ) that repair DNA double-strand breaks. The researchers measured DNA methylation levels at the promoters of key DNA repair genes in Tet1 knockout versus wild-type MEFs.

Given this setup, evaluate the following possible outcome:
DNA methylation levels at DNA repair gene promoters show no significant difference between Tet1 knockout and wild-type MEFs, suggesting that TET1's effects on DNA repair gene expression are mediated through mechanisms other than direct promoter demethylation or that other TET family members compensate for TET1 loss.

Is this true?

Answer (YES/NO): YES